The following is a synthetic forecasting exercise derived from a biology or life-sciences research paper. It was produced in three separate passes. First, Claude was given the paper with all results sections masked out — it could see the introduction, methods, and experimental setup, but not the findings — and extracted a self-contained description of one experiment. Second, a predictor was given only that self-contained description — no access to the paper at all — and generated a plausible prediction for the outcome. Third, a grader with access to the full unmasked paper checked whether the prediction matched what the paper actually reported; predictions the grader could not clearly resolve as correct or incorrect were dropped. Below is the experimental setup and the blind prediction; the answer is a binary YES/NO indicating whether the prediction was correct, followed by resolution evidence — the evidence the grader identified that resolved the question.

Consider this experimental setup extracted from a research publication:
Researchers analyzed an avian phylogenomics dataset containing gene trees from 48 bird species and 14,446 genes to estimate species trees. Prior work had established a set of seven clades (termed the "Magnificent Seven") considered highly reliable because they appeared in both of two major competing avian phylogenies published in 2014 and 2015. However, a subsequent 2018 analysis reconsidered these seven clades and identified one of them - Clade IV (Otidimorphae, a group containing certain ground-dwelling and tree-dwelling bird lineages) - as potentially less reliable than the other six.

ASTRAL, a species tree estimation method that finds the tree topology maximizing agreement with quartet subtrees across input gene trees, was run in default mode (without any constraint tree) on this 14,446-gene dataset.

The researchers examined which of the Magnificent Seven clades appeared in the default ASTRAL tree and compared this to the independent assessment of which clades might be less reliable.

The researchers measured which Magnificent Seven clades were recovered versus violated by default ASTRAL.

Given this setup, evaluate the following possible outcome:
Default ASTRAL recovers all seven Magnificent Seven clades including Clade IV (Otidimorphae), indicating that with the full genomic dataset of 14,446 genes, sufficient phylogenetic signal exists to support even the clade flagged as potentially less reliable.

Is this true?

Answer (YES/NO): NO